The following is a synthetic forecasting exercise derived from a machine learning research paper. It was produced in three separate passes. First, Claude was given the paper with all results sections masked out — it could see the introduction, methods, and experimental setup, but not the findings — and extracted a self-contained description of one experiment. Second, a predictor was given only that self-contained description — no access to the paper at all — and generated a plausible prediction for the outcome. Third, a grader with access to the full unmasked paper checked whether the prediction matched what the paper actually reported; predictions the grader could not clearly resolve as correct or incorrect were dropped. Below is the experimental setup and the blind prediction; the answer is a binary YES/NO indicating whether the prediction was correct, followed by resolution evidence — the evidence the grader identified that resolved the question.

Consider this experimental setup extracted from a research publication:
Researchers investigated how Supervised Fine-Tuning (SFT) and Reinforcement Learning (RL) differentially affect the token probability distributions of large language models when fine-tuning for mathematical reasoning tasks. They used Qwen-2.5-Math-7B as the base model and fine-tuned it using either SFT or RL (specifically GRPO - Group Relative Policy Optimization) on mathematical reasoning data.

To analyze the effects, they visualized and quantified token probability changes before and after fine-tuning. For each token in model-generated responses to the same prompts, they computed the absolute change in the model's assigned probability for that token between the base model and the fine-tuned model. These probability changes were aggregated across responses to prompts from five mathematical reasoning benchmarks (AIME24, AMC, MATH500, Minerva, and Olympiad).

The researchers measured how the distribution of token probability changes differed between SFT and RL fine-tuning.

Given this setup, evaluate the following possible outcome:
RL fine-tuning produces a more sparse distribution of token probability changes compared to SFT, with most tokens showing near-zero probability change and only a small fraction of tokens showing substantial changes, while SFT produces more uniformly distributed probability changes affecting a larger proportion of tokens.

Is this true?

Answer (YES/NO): YES